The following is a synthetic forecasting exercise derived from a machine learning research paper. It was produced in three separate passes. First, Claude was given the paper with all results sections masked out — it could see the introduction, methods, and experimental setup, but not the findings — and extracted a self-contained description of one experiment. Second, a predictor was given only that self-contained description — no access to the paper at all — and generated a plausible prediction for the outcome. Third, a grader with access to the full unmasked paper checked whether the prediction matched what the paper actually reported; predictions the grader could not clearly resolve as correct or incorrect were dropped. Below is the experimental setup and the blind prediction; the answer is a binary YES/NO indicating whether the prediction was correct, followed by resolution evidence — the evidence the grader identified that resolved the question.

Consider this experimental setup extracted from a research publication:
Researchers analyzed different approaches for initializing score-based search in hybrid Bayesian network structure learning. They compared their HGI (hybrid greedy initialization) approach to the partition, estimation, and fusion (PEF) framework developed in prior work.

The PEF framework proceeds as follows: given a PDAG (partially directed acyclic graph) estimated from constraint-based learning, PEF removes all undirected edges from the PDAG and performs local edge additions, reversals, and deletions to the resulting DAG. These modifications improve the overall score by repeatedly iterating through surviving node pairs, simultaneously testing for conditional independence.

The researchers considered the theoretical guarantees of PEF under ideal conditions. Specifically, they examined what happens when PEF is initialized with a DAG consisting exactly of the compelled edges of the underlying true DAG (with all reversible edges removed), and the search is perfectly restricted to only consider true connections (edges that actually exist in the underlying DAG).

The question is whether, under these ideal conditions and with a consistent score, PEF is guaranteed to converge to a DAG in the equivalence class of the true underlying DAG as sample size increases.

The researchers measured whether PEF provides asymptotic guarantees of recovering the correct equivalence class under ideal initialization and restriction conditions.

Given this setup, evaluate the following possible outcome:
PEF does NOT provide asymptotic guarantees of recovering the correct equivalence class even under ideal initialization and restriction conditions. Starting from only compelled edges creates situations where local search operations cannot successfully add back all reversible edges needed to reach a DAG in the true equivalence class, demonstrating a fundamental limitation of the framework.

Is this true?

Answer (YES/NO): YES